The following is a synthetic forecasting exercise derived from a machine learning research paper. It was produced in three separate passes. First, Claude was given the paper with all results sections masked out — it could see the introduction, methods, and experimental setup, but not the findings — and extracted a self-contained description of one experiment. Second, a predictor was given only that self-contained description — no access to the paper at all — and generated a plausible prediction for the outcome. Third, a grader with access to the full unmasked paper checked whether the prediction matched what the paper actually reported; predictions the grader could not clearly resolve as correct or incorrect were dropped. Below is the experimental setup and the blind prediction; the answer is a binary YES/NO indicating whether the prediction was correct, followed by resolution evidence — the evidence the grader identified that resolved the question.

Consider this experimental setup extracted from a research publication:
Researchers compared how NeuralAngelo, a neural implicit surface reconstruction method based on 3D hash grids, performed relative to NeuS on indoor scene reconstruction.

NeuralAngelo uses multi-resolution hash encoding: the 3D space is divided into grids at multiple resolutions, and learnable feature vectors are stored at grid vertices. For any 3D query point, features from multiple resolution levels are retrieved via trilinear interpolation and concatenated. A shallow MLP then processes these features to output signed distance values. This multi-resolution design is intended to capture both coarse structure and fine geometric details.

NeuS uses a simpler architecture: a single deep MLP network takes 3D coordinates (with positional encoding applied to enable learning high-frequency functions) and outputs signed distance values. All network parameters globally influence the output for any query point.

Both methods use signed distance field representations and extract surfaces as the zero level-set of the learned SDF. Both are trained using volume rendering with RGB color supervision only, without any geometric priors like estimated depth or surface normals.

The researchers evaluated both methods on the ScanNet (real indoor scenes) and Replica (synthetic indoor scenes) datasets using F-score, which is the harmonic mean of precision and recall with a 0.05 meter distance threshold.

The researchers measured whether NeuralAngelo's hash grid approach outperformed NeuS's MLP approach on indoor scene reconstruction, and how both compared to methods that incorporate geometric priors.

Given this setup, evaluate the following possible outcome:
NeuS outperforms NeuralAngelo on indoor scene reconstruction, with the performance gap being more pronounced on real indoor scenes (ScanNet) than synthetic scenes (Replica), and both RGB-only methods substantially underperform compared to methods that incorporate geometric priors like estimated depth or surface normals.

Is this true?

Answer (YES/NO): NO